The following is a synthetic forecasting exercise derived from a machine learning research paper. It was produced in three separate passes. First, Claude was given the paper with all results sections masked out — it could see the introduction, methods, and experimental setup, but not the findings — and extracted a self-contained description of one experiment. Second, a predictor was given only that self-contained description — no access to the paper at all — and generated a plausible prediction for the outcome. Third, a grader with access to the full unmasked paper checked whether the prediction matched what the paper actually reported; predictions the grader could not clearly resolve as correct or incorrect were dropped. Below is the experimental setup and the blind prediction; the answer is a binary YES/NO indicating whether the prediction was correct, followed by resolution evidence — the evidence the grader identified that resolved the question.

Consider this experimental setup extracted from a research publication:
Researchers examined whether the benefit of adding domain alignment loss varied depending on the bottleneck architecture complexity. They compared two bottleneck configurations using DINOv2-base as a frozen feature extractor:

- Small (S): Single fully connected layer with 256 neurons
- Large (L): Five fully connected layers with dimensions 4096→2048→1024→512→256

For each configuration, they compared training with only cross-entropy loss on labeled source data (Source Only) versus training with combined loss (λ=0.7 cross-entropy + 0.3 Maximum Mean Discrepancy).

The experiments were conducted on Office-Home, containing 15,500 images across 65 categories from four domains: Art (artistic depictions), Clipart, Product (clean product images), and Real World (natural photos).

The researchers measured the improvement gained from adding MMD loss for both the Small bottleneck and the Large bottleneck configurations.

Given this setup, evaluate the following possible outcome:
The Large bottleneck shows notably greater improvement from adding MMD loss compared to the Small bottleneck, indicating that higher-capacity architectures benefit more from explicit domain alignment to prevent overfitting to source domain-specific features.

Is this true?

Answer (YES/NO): YES